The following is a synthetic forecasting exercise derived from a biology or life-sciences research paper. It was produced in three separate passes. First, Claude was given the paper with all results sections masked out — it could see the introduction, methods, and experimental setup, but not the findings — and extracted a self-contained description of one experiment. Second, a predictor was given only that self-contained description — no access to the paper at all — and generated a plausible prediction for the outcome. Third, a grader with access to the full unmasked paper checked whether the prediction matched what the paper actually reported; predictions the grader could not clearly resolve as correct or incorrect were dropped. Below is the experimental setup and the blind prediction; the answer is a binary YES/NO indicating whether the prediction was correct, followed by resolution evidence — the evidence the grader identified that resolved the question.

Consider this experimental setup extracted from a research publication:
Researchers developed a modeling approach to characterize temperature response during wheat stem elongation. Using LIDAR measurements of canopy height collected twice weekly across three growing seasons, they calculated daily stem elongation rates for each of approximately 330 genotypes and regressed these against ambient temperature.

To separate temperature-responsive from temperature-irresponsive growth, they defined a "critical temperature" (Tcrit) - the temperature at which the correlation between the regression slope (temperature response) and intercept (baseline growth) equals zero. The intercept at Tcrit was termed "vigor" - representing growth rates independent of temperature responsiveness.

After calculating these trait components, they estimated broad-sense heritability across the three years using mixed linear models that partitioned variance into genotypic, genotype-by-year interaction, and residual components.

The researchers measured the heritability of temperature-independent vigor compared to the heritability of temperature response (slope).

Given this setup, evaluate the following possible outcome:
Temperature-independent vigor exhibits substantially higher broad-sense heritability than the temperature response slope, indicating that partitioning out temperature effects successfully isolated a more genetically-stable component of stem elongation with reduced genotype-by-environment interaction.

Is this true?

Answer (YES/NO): NO